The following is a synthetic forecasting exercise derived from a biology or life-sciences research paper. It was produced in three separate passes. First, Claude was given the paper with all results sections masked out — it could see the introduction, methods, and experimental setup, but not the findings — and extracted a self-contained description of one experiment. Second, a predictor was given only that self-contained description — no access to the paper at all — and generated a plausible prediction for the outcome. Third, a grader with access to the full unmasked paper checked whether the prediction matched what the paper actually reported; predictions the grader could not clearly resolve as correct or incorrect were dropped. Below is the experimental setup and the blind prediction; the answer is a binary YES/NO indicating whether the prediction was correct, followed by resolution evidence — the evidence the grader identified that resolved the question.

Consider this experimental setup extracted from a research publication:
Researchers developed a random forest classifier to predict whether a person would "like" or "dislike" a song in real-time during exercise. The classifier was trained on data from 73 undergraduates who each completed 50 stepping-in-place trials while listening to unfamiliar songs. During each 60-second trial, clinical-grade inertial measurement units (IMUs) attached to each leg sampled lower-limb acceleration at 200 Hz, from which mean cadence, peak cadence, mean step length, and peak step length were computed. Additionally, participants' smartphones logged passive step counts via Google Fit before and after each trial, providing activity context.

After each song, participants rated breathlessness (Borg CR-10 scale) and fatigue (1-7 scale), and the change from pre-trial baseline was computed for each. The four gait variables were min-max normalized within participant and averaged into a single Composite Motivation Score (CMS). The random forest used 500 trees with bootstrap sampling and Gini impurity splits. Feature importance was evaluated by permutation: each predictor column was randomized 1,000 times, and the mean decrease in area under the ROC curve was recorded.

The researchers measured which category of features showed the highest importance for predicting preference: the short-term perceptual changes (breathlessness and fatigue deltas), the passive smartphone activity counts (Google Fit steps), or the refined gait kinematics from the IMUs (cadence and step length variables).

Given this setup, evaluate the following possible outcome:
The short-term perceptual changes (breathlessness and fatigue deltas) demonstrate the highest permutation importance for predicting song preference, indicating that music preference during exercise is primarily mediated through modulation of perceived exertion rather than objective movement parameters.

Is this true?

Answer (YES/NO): NO